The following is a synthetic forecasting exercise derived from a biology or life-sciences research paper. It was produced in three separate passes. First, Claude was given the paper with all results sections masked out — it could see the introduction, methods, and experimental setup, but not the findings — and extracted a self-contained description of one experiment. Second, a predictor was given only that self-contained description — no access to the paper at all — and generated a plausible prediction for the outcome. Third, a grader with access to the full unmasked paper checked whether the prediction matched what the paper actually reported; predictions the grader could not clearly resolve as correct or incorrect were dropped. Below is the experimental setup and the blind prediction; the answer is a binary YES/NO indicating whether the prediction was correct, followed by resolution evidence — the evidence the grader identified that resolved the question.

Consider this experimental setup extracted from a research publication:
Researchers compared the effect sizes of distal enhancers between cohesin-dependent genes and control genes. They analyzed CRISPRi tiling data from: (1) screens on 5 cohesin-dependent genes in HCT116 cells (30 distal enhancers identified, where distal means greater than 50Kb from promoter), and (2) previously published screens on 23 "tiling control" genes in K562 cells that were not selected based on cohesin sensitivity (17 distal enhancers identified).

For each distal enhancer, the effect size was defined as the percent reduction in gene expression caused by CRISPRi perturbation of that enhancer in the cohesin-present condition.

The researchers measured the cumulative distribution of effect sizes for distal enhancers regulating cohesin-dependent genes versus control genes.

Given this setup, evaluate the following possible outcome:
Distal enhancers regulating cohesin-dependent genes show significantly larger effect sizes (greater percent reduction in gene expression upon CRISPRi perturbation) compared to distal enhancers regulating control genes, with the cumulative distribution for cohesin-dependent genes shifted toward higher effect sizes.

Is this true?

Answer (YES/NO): YES